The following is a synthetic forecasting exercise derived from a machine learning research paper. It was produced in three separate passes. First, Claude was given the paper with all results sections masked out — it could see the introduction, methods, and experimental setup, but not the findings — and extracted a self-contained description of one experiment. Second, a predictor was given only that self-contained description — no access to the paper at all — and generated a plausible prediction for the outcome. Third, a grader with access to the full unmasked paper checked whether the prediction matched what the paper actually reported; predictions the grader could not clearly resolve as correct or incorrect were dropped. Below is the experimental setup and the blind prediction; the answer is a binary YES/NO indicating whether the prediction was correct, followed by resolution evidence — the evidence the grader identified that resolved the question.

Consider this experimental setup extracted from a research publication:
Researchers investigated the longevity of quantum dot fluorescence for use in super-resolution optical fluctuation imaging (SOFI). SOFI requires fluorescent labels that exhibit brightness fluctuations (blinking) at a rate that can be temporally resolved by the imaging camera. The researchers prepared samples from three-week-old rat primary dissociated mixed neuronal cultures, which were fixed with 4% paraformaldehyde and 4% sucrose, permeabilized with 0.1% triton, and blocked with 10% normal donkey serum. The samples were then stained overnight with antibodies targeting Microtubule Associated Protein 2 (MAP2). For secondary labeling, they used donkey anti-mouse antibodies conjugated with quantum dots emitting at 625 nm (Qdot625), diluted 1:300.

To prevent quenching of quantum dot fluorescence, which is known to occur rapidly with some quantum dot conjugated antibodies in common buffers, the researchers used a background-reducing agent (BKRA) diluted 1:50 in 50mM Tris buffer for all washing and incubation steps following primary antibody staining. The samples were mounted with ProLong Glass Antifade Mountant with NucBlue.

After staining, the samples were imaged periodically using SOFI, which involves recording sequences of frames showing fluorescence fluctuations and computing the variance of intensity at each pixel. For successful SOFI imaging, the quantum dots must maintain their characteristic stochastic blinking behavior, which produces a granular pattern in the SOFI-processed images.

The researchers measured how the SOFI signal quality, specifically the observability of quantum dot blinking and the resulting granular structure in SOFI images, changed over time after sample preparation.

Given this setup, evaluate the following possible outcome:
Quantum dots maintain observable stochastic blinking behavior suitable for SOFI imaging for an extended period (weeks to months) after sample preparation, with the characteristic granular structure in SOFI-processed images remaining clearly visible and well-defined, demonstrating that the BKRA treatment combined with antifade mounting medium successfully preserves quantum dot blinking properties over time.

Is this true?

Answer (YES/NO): NO